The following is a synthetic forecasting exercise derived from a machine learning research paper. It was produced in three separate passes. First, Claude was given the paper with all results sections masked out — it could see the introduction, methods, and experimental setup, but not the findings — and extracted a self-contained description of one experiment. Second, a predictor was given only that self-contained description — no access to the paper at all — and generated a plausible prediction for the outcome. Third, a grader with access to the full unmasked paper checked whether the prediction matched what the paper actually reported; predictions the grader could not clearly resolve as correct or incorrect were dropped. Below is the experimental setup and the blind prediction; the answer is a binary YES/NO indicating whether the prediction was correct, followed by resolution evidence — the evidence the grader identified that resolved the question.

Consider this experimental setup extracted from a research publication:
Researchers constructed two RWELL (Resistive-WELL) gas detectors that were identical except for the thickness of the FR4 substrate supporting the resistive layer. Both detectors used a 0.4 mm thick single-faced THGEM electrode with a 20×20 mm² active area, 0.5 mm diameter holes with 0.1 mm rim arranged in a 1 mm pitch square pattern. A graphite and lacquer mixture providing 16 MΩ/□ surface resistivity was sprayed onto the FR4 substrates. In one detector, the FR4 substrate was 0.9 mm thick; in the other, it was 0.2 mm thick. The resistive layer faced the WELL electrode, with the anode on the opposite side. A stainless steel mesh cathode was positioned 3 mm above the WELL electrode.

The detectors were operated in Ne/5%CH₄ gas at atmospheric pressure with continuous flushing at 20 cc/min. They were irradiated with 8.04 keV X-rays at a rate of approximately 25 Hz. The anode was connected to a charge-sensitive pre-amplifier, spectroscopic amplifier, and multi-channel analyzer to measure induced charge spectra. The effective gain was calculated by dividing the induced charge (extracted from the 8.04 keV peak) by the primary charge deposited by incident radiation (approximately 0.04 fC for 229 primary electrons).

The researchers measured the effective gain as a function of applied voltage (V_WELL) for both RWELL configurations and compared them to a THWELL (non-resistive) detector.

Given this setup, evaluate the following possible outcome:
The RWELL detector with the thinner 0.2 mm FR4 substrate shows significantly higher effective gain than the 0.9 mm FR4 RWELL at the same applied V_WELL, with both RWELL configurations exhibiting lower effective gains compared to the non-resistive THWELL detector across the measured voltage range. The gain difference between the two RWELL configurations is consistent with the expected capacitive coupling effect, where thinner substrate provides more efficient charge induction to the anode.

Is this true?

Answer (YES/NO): NO